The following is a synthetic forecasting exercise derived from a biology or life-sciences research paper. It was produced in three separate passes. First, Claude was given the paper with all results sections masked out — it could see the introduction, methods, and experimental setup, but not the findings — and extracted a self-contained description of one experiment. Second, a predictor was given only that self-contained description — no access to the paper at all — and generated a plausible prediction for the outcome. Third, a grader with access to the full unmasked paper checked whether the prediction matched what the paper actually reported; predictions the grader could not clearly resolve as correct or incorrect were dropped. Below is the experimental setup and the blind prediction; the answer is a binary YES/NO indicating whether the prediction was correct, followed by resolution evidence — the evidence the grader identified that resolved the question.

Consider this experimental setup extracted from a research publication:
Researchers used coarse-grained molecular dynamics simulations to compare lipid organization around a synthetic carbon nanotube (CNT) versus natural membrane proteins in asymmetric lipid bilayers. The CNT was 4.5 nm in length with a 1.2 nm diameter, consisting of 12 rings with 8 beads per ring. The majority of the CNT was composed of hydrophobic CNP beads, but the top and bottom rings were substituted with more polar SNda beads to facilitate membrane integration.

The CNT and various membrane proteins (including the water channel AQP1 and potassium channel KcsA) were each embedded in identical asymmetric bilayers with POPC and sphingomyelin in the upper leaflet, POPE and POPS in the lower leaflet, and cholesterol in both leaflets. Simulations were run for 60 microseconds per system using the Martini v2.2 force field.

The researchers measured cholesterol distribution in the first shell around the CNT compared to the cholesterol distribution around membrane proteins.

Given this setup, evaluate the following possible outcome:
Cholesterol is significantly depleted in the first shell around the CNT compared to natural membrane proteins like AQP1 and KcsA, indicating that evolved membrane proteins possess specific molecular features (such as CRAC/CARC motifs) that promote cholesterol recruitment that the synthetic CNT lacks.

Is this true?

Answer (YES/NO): NO